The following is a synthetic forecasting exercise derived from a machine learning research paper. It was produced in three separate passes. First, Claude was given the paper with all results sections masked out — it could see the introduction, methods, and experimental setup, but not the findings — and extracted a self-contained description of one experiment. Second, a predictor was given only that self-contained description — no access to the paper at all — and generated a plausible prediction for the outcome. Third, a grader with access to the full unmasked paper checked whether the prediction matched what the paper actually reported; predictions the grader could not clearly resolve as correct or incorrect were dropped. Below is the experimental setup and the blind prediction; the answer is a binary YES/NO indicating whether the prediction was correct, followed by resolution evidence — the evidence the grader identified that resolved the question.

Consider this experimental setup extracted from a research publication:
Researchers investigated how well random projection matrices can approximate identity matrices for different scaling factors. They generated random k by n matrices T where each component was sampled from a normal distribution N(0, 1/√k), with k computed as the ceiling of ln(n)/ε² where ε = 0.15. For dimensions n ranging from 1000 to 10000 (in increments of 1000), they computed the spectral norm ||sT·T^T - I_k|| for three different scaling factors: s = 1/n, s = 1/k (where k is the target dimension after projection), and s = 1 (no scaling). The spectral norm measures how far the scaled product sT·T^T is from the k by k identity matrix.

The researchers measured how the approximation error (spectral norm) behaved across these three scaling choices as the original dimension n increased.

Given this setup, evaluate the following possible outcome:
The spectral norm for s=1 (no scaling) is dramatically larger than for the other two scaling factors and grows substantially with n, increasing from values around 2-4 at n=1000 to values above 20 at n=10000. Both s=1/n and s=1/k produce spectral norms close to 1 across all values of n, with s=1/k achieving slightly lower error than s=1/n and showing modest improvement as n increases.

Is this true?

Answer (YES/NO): NO